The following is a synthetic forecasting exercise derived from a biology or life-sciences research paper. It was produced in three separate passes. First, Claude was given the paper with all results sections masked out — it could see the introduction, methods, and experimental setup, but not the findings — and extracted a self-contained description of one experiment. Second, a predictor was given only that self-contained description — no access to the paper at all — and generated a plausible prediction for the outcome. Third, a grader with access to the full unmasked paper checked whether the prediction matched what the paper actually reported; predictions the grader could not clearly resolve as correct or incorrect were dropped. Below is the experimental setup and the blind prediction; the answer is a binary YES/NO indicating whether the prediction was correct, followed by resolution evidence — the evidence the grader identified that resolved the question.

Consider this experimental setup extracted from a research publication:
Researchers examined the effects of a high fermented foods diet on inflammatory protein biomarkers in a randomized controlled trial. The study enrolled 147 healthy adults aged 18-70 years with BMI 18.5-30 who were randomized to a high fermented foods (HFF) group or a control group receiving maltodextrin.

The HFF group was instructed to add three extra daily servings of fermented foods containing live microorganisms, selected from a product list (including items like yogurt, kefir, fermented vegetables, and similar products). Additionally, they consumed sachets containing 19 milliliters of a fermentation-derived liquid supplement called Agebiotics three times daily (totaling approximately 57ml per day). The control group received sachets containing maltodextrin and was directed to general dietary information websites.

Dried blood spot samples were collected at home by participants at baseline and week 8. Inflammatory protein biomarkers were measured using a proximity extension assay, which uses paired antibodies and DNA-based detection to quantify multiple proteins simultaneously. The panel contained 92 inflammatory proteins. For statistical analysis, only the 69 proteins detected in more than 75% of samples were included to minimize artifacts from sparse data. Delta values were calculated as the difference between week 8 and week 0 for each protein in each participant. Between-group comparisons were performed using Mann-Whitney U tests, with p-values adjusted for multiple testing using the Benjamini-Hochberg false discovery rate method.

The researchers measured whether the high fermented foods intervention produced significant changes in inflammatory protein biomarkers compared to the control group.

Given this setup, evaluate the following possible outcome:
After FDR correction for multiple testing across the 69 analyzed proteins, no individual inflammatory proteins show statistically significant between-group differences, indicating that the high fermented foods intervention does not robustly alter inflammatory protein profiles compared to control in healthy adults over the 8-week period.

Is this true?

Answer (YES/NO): NO